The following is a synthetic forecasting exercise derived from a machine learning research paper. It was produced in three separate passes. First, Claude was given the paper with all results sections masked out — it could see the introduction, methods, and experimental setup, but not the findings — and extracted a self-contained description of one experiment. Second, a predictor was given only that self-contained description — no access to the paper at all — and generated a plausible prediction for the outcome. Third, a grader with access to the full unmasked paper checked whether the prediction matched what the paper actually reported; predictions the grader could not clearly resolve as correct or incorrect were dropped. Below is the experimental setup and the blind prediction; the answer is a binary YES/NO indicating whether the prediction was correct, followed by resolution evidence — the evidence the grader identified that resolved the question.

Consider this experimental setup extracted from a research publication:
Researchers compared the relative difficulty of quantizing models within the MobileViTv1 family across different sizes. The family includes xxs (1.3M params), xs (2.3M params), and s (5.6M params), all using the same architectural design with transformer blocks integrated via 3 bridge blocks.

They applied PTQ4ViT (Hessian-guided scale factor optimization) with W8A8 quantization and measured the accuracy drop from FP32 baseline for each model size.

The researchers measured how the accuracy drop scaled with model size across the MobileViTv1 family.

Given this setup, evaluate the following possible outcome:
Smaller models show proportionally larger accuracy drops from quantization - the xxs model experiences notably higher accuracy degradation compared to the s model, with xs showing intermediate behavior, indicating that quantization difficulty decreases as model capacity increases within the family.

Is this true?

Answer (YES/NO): NO